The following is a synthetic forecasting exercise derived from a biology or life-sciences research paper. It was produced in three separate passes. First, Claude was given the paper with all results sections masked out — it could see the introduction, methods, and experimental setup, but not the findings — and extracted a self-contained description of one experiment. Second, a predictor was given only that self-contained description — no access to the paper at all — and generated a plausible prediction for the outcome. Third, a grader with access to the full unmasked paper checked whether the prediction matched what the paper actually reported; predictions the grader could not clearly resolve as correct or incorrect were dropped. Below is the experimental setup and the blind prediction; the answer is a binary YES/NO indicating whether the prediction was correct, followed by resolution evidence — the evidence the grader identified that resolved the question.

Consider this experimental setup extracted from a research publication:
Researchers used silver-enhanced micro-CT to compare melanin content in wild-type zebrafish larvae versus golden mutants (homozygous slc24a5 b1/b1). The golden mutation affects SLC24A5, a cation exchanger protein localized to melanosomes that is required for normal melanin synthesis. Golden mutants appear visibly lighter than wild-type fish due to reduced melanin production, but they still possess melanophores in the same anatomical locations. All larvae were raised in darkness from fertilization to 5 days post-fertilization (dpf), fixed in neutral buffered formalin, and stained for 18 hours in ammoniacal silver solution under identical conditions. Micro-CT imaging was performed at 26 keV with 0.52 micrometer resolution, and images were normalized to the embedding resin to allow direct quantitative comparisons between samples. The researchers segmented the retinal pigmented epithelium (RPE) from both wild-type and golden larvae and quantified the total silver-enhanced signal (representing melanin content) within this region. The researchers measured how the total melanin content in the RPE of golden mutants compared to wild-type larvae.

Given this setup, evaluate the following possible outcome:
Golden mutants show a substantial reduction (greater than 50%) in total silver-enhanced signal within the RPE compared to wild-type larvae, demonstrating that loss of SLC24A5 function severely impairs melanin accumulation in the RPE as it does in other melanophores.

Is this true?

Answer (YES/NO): YES